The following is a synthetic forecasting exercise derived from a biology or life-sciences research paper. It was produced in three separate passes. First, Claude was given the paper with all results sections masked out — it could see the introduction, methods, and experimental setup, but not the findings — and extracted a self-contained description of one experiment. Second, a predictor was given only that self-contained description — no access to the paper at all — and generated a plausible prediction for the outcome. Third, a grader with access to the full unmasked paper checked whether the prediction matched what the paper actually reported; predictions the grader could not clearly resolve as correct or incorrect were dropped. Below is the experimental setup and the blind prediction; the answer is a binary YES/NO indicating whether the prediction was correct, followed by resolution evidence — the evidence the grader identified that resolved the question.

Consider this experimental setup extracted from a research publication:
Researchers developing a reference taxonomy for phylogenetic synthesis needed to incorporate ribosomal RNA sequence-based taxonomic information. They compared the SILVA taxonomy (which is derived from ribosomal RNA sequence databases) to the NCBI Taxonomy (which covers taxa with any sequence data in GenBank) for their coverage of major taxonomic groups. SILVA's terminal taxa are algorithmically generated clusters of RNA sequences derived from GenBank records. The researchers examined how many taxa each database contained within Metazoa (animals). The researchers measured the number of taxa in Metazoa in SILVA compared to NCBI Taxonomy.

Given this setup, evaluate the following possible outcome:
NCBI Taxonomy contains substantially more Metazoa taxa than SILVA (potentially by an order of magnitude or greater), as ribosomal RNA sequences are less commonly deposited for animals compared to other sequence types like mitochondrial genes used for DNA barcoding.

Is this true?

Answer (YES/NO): YES